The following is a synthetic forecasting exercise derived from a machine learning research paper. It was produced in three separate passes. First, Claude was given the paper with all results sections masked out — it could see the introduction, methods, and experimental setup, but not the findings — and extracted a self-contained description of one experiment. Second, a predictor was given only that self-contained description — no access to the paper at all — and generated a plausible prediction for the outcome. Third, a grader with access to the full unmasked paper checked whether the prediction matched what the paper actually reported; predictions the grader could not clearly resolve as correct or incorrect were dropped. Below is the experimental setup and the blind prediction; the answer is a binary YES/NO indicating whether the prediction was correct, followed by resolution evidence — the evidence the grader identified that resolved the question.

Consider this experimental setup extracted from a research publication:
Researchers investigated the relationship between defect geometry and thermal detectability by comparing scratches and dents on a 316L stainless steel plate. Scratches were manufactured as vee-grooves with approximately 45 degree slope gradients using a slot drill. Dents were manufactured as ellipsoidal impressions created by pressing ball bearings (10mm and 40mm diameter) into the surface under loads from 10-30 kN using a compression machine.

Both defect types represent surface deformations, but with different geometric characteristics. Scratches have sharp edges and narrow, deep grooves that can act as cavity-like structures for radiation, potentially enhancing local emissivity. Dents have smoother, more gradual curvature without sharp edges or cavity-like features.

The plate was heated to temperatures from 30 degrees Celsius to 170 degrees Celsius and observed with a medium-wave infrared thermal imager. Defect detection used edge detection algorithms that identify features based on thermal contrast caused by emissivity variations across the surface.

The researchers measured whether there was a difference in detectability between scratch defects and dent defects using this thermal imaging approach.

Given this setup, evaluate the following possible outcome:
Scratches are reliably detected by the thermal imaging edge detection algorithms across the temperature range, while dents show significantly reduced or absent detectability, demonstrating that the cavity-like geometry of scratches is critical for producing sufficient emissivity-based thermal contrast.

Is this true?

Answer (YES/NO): YES